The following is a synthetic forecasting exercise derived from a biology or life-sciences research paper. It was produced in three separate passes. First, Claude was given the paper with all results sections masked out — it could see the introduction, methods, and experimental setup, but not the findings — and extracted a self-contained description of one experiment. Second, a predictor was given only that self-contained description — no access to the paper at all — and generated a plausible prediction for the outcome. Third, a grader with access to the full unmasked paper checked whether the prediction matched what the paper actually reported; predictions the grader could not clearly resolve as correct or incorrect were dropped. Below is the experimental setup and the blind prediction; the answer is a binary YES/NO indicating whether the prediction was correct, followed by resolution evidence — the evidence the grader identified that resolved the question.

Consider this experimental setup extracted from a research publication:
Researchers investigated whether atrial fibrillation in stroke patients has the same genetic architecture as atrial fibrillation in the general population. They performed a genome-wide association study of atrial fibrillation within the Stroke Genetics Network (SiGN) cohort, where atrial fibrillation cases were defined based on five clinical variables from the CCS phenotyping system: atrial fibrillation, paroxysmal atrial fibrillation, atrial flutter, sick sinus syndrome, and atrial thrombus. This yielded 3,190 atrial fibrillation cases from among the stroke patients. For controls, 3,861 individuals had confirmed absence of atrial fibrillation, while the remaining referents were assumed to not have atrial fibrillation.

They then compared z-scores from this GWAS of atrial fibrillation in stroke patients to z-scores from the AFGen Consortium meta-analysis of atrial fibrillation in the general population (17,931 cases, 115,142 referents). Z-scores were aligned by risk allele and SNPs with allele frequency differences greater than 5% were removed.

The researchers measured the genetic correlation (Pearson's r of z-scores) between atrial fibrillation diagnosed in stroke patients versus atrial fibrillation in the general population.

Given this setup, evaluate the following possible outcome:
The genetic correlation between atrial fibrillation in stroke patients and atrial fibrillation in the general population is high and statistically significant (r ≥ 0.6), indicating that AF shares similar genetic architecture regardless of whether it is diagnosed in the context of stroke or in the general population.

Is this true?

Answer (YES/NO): YES